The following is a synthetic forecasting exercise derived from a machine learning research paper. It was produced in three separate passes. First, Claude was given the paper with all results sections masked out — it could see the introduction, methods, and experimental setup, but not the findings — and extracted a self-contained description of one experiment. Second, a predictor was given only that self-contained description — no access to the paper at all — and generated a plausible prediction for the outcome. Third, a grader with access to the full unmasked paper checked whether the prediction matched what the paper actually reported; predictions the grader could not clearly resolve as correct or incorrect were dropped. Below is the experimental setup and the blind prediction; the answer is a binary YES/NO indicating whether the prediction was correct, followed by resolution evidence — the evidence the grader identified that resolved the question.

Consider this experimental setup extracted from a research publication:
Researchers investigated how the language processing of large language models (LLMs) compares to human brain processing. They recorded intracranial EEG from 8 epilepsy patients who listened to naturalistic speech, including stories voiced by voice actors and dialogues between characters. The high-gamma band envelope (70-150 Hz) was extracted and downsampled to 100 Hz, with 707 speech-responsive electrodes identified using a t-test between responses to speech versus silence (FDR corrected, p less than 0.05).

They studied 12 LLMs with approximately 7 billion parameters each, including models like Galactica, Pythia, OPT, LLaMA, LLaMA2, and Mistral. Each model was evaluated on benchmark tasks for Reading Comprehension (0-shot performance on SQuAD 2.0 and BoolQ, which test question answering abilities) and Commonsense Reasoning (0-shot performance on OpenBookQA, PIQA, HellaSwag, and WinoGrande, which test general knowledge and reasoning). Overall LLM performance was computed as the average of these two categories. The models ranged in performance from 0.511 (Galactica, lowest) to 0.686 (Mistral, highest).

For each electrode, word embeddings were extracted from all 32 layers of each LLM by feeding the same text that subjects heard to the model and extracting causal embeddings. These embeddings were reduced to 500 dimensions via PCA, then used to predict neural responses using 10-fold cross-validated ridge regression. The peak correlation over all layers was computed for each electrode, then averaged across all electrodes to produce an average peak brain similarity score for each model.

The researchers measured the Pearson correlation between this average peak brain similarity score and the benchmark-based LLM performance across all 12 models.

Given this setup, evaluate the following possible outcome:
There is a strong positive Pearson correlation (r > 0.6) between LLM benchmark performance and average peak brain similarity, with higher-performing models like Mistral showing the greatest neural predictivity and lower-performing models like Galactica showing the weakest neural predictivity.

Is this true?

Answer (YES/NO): YES